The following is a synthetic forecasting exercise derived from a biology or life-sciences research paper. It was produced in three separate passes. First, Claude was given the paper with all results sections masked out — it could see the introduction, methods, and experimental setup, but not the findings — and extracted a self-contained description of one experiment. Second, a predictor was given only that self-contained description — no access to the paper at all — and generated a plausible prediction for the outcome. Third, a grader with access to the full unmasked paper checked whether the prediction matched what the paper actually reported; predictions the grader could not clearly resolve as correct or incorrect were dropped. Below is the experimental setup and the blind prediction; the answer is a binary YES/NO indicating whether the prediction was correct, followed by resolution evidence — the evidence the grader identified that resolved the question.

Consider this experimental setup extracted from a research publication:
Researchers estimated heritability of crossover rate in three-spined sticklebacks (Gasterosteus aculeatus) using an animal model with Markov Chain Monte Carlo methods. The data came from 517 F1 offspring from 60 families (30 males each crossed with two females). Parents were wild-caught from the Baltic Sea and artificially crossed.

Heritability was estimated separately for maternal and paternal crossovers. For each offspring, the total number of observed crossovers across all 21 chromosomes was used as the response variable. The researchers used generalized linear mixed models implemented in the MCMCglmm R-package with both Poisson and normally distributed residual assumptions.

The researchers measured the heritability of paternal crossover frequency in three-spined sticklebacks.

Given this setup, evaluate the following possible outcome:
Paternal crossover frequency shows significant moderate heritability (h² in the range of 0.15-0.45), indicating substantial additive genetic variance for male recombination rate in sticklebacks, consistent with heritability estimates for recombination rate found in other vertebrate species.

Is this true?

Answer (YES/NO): YES